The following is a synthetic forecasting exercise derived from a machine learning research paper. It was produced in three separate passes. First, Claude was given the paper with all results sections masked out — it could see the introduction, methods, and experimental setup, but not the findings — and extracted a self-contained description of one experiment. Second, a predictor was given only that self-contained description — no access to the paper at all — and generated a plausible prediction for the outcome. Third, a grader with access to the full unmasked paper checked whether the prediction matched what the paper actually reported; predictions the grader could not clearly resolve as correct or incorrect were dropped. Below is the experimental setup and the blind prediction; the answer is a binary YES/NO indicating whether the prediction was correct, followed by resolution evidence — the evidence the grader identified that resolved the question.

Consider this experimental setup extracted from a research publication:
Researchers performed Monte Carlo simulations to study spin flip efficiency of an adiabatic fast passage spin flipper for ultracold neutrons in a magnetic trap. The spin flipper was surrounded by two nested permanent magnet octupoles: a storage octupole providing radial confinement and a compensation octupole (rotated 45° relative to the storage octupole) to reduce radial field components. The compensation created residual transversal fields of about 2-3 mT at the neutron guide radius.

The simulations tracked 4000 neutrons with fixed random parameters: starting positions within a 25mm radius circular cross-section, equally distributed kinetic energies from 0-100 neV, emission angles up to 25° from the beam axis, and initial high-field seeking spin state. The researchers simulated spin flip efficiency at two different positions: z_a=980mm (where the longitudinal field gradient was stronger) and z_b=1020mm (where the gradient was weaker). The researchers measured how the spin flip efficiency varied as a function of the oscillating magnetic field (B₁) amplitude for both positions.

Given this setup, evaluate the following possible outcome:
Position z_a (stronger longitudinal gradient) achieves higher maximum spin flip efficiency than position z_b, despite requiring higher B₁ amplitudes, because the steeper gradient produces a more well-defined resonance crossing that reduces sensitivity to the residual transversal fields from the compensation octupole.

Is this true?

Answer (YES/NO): NO